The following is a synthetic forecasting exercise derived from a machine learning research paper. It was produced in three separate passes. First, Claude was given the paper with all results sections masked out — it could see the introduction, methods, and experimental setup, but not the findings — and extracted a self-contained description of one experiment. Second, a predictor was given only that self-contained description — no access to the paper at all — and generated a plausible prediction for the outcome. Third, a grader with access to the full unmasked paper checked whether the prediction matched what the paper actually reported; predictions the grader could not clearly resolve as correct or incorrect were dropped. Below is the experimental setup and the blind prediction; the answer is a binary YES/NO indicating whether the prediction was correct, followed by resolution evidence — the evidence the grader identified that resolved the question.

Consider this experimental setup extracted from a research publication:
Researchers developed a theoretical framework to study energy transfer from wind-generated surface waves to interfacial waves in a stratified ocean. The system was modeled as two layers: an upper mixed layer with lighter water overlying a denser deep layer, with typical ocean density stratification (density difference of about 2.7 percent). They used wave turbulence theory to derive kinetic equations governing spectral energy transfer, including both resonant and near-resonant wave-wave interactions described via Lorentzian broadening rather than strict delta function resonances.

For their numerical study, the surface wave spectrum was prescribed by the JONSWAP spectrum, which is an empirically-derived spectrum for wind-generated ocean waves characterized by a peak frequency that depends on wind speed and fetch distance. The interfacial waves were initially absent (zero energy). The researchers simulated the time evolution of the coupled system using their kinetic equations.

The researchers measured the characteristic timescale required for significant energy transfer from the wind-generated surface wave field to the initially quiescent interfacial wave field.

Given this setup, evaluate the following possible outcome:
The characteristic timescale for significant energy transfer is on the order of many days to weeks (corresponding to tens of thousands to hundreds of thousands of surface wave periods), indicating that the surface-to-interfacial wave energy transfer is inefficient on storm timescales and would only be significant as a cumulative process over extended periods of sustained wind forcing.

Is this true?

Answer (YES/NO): NO